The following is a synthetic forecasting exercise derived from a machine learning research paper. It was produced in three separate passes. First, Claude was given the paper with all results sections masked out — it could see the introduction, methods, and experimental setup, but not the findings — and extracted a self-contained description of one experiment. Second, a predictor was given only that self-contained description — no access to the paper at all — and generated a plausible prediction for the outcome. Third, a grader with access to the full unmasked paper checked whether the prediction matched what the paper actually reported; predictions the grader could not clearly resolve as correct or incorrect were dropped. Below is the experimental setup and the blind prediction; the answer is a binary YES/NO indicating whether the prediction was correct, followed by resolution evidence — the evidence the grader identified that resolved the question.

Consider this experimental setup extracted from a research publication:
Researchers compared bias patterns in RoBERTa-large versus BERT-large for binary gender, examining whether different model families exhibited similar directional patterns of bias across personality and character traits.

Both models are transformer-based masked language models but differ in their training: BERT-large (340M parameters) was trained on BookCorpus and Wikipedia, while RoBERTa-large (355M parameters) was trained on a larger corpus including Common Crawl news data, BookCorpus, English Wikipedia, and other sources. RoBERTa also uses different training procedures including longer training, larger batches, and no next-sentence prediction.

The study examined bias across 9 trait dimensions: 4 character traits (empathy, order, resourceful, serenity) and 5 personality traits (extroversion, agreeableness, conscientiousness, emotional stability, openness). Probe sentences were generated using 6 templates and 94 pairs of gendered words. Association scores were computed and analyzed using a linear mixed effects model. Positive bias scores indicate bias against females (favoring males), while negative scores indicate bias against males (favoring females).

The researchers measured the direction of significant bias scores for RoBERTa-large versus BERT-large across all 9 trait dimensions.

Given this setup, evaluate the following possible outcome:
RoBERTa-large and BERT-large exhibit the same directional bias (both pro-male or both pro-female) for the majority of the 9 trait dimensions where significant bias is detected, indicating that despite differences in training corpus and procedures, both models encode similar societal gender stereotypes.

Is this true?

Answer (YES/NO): NO